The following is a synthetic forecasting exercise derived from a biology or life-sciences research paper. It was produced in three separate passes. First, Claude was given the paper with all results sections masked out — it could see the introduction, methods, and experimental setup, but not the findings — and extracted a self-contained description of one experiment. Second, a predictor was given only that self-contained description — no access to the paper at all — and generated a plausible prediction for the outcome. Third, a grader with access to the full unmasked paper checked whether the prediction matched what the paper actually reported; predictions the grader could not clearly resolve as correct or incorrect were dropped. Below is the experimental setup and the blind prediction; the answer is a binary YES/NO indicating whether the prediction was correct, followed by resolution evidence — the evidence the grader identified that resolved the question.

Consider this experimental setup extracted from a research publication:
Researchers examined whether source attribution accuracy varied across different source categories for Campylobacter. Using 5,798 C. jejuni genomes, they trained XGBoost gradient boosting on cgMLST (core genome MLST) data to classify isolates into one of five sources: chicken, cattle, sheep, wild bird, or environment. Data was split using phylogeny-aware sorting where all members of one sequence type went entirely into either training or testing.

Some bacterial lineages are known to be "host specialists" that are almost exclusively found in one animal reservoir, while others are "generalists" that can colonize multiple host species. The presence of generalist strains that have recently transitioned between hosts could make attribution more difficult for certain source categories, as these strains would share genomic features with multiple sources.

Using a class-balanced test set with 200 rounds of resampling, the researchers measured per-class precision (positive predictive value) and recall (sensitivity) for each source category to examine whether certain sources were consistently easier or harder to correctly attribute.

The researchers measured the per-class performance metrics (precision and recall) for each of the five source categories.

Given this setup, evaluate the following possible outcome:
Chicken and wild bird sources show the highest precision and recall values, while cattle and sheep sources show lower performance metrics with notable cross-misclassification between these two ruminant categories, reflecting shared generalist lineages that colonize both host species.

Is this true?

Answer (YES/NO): NO